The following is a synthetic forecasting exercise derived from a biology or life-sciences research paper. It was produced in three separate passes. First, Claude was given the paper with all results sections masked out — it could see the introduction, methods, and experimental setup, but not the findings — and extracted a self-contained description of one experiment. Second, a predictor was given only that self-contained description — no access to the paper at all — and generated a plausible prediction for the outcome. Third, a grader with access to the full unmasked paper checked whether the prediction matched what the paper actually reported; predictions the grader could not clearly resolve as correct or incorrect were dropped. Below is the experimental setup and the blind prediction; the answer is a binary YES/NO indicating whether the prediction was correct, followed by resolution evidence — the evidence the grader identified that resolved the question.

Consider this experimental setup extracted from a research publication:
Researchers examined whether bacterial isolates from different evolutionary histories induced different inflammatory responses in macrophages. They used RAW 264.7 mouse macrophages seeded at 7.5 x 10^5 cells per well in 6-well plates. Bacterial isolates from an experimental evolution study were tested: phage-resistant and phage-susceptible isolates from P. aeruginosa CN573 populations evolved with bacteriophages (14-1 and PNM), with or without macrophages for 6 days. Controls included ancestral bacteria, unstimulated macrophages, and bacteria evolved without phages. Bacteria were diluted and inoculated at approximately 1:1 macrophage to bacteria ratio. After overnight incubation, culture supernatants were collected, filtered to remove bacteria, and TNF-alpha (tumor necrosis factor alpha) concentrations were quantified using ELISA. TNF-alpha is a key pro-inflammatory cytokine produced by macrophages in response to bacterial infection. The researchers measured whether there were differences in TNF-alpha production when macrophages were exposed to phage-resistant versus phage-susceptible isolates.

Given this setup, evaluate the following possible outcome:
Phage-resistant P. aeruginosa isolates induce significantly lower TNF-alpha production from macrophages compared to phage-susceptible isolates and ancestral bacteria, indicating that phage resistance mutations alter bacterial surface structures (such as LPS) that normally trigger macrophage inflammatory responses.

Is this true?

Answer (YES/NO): NO